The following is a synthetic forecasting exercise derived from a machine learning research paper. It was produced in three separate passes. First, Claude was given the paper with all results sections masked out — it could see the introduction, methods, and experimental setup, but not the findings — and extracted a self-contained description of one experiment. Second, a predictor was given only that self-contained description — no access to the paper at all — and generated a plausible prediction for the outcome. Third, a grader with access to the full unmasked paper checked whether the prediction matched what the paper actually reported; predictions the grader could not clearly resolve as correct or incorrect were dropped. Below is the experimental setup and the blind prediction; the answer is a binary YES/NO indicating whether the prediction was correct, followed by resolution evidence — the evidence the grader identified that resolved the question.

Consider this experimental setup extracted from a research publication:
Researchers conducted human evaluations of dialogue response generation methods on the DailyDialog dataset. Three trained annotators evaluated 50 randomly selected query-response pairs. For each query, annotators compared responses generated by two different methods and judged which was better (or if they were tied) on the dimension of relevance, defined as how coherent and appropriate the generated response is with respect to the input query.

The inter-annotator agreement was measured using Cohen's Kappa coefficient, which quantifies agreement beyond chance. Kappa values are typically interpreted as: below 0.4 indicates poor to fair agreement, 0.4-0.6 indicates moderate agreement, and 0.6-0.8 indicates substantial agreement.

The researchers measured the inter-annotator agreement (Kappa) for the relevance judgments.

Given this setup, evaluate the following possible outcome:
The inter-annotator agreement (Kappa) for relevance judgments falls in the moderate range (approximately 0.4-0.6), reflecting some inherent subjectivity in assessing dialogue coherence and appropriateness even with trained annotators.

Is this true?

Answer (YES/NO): YES